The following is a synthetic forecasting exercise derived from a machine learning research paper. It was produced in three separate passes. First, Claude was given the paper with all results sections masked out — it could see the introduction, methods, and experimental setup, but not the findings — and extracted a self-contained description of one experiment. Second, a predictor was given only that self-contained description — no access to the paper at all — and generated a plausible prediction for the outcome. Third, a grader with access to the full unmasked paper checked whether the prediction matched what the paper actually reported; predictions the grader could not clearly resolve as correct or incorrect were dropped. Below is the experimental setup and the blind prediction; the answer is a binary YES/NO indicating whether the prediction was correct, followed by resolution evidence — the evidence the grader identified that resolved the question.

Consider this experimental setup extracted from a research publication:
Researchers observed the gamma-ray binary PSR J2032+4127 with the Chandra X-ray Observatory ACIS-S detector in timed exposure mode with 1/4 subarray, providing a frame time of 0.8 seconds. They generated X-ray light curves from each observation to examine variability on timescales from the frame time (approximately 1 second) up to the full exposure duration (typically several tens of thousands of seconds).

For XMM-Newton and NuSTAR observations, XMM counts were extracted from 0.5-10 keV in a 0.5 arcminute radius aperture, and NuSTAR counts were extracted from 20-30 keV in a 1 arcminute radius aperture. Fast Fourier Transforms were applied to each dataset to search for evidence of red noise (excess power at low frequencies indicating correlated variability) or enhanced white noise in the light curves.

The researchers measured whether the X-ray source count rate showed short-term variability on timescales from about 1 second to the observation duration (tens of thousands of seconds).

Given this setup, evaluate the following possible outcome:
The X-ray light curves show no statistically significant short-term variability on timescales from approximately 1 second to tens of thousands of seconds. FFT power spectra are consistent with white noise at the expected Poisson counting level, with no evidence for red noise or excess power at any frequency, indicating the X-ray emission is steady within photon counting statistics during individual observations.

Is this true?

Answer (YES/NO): YES